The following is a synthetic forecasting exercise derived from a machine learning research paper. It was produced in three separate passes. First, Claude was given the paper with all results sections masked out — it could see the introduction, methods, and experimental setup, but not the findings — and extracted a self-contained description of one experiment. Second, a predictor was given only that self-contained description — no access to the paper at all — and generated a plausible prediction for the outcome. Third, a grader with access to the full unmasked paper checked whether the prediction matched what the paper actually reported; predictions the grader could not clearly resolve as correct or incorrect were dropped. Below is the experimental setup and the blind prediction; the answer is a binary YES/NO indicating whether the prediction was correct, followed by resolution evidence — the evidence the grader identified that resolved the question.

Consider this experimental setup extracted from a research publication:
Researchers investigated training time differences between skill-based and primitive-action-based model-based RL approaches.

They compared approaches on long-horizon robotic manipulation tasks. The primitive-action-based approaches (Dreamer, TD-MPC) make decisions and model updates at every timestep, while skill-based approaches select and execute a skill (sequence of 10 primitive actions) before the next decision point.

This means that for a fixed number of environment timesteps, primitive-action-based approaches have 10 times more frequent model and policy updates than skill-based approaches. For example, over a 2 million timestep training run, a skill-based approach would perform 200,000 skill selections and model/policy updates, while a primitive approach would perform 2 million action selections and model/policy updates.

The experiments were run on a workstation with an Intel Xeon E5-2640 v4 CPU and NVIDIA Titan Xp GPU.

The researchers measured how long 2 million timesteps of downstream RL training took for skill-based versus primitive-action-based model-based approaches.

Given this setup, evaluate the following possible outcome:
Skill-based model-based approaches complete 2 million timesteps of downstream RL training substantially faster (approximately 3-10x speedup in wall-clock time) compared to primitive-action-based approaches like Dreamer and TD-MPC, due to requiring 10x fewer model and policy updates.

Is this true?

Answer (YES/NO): NO